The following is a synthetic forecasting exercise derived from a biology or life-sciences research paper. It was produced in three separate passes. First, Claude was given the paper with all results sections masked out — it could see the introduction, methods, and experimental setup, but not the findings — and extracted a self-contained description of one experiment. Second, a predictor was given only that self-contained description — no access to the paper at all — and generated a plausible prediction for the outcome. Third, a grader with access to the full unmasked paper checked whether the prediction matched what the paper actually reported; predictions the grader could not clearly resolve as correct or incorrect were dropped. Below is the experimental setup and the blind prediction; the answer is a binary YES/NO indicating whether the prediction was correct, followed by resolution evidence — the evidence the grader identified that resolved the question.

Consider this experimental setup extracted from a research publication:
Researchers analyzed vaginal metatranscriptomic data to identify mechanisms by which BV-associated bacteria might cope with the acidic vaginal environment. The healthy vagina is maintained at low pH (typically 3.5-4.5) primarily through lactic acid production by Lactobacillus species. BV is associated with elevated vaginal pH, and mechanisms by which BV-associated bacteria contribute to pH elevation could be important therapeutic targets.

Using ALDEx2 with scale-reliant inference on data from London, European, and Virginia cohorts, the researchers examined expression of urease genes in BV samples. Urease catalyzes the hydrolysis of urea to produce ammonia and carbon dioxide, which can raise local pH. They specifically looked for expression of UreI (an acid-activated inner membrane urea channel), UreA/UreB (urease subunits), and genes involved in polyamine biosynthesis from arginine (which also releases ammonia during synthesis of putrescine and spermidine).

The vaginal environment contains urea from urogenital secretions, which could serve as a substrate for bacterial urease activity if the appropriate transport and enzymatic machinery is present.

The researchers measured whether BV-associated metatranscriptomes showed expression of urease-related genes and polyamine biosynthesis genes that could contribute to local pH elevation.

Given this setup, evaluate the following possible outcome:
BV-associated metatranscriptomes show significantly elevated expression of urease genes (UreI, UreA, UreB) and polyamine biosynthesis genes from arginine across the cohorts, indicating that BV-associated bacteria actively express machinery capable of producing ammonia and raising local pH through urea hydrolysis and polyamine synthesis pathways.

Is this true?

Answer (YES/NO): NO